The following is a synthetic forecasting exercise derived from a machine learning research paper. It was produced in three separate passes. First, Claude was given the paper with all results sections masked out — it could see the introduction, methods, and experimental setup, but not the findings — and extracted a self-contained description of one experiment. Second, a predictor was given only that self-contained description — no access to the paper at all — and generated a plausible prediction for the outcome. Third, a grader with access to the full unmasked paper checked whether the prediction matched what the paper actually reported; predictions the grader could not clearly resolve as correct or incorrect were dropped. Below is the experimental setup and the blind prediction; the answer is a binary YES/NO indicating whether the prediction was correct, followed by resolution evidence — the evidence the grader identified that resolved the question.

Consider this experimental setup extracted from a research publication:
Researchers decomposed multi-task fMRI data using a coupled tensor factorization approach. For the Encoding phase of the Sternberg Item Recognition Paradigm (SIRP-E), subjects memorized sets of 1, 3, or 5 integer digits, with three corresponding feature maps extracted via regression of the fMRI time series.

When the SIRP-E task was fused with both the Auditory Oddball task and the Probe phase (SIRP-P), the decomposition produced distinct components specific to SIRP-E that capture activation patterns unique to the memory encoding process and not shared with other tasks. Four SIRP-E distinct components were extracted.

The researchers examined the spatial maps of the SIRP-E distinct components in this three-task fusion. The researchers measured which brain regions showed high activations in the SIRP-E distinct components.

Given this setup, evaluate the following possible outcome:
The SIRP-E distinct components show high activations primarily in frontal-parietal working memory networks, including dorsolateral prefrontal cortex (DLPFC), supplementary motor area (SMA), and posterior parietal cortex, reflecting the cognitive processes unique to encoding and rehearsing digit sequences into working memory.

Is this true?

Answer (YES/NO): NO